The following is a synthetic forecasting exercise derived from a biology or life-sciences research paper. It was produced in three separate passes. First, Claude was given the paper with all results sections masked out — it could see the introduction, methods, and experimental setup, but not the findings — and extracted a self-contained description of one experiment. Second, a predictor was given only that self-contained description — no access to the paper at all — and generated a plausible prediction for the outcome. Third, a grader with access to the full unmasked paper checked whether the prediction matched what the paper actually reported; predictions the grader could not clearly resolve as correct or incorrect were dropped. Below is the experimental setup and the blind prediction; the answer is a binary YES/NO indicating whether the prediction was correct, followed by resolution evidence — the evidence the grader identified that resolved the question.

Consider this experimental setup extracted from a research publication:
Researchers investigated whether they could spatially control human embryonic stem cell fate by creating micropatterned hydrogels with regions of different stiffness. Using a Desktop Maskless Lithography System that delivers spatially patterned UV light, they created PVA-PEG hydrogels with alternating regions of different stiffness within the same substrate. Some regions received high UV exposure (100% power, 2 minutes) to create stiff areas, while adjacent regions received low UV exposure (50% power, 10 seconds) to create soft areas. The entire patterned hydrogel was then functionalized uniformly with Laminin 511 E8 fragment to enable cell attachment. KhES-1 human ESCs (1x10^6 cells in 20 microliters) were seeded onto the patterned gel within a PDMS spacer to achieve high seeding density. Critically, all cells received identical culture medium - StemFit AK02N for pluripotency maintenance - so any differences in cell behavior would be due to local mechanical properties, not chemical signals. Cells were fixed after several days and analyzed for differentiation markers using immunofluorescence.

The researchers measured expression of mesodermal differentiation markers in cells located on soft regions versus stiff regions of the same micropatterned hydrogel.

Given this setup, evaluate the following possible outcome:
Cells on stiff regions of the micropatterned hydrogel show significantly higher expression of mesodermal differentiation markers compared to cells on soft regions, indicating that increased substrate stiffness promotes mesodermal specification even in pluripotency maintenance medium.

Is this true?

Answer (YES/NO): NO